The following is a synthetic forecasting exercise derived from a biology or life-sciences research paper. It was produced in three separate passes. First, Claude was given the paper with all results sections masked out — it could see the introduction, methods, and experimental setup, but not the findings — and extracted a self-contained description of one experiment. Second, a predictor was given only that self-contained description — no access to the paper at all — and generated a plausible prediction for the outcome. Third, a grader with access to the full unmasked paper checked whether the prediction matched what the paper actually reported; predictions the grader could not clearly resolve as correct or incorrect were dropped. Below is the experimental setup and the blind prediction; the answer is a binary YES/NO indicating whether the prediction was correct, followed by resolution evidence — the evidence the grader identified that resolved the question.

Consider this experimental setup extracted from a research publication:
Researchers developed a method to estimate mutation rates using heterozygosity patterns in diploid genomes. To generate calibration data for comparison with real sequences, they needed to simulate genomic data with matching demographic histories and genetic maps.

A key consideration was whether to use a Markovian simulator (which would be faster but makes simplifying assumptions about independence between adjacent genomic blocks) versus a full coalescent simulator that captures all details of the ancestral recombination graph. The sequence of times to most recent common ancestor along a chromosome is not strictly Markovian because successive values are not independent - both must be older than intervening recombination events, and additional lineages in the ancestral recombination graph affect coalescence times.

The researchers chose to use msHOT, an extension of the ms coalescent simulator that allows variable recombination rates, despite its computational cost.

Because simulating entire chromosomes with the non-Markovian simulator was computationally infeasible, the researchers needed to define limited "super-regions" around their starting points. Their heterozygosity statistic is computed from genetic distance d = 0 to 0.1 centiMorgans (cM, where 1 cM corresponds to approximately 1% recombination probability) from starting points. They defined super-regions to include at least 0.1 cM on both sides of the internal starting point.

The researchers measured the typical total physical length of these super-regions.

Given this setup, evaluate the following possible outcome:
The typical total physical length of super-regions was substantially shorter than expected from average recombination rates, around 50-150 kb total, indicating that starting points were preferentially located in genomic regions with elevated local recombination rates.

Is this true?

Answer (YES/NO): NO